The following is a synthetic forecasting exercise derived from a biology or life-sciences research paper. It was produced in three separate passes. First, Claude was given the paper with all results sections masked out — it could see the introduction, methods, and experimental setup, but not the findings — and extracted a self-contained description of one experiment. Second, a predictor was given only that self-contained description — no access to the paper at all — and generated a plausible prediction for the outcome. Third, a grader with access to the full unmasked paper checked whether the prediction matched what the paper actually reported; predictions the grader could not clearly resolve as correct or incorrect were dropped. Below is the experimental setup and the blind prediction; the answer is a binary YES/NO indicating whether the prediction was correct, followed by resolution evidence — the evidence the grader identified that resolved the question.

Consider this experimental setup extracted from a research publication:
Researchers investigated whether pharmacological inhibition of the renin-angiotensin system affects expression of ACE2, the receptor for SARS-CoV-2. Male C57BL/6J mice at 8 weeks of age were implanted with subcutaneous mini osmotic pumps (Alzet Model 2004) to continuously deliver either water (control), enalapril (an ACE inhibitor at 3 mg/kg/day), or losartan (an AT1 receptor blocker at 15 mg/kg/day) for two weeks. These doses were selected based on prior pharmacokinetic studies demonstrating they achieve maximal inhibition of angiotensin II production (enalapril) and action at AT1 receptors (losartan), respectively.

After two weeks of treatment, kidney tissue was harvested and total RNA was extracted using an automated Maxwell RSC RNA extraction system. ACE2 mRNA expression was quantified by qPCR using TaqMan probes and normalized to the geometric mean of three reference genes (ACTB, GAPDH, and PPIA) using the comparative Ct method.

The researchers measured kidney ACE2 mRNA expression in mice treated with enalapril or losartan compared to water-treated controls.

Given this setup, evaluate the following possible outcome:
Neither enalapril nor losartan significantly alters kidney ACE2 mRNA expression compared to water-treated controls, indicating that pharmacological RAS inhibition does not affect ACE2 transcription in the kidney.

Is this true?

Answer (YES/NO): YES